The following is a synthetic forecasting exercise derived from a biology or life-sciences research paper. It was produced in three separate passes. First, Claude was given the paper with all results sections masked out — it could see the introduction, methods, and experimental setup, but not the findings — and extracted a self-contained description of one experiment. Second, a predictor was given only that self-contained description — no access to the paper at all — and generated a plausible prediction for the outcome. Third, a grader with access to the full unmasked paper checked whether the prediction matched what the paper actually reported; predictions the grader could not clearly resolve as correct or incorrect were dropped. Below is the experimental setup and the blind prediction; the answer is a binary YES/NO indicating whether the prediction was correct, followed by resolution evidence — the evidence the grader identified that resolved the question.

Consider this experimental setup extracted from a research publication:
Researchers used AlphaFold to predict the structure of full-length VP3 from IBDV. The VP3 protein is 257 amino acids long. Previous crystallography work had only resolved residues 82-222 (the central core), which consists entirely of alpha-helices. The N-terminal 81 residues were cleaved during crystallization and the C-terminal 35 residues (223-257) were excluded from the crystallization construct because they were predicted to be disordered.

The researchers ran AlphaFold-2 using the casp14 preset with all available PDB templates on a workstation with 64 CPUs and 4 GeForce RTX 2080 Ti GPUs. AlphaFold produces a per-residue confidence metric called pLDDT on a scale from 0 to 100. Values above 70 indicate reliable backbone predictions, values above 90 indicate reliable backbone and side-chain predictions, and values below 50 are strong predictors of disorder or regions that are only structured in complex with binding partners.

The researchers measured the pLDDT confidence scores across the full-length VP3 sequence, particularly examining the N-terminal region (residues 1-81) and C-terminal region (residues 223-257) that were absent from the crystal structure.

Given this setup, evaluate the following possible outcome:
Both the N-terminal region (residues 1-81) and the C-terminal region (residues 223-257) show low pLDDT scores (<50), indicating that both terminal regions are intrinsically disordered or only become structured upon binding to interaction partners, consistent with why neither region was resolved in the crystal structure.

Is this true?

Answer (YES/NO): NO